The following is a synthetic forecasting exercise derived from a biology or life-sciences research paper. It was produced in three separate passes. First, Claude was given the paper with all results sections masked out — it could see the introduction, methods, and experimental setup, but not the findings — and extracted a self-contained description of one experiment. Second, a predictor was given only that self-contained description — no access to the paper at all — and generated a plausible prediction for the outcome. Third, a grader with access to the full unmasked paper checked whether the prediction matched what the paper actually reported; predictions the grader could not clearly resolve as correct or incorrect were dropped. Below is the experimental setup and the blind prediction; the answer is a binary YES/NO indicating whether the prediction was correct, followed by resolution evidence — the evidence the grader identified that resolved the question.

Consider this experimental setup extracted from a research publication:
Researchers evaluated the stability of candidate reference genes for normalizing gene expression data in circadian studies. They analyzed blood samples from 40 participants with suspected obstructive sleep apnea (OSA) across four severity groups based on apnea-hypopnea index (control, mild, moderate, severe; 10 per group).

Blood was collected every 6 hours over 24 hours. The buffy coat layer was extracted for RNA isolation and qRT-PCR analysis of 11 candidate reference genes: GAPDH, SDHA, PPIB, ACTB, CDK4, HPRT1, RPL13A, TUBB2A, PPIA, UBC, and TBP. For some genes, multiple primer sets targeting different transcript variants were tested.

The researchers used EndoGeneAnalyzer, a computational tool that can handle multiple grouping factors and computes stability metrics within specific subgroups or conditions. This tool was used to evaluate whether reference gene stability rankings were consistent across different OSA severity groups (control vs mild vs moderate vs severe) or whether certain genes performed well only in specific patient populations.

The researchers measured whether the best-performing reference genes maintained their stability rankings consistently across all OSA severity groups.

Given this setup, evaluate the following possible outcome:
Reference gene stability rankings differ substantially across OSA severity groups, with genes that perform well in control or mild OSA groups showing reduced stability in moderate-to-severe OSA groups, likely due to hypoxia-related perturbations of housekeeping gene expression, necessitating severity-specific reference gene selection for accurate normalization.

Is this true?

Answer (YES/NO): NO